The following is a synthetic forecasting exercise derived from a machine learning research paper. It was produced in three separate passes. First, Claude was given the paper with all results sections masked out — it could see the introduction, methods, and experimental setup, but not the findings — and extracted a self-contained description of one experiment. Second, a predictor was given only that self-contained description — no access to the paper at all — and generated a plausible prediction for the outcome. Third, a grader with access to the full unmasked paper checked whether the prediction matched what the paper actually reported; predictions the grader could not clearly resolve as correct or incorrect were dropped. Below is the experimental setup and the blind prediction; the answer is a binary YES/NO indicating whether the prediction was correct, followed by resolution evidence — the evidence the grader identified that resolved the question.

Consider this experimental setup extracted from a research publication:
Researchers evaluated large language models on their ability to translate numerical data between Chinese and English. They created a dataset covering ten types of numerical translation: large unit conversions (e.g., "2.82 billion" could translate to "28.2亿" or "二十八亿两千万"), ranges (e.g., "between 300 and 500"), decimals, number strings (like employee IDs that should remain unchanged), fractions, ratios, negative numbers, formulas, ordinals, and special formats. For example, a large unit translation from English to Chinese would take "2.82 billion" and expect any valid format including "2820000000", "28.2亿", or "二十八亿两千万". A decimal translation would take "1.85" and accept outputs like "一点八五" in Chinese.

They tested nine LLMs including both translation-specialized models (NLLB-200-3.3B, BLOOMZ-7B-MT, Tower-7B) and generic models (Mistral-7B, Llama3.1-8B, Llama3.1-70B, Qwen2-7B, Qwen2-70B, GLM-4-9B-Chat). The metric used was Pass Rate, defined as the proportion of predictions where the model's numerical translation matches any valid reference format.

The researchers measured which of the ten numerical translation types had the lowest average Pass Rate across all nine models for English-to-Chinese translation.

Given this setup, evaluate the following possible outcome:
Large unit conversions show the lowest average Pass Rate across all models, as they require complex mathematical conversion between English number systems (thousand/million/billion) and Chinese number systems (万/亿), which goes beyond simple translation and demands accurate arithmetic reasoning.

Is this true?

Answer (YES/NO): YES